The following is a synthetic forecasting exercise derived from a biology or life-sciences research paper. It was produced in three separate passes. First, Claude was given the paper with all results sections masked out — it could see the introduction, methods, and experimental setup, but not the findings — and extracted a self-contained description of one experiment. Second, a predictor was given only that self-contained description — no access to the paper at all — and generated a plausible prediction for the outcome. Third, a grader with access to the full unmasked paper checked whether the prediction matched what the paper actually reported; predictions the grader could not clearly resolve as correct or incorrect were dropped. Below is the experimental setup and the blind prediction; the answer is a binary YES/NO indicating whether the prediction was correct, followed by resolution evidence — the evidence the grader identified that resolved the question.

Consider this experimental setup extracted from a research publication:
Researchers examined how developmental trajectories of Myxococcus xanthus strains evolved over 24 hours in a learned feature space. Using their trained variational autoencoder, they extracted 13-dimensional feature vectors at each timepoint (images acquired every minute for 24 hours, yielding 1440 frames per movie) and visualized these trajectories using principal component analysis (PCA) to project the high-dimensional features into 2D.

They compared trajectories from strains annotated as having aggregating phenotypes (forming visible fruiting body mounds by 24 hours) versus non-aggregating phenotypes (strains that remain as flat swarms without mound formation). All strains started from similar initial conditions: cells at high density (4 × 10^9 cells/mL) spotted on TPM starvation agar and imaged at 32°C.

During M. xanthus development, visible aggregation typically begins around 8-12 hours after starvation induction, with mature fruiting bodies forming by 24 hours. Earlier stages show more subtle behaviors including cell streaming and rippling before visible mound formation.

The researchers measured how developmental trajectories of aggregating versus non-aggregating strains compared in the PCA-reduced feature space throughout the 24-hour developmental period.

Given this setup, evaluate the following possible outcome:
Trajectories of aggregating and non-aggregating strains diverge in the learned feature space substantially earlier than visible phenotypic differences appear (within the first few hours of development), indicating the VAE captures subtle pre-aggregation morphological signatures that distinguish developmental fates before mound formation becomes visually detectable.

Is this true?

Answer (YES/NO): YES